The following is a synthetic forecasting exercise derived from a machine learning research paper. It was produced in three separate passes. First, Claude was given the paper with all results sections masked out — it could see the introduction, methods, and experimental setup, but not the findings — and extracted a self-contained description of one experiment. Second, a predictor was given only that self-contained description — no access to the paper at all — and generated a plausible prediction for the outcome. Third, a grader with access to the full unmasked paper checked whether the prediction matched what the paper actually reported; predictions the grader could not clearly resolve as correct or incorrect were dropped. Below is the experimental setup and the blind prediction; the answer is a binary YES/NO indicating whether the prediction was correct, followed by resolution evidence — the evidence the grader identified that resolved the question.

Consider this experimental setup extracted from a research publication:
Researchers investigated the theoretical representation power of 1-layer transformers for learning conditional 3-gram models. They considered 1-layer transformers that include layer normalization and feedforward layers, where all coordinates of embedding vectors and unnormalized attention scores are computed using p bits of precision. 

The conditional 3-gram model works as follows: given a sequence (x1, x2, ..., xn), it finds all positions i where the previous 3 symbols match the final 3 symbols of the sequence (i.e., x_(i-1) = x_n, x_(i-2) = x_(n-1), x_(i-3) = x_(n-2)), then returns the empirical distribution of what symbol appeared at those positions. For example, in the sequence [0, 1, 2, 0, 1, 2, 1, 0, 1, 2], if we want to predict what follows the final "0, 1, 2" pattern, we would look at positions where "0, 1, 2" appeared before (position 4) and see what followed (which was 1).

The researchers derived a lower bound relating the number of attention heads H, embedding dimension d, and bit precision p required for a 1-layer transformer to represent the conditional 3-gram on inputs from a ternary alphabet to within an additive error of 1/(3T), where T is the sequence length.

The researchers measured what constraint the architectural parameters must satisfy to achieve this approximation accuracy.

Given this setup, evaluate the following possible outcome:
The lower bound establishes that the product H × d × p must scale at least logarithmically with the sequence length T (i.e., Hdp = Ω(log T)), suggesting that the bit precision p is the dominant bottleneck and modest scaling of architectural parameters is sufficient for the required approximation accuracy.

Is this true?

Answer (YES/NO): NO